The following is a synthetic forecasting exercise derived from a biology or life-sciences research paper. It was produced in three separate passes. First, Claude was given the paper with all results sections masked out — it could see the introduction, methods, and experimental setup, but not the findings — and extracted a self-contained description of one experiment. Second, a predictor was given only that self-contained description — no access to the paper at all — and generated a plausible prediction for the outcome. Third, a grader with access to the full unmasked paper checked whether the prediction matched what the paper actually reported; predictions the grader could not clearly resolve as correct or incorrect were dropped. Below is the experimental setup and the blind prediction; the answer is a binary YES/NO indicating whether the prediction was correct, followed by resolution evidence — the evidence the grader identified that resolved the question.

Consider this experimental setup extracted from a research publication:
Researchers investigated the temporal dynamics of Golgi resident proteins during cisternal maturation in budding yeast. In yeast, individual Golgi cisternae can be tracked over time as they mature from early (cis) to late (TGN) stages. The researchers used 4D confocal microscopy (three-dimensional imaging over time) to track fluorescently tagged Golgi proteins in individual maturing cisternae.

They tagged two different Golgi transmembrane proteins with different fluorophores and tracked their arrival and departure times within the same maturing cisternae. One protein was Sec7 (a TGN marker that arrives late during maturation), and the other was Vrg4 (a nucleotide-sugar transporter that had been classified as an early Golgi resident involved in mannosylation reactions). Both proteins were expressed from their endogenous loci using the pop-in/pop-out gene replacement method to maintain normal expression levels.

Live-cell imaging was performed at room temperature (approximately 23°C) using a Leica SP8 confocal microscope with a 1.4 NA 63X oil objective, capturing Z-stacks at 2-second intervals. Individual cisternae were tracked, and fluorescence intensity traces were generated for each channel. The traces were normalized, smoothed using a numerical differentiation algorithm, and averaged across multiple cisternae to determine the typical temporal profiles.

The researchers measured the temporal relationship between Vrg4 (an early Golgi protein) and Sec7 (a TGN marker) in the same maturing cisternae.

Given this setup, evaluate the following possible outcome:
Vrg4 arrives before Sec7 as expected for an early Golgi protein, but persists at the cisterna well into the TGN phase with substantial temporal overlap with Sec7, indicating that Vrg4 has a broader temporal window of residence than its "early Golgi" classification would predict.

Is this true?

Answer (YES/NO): NO